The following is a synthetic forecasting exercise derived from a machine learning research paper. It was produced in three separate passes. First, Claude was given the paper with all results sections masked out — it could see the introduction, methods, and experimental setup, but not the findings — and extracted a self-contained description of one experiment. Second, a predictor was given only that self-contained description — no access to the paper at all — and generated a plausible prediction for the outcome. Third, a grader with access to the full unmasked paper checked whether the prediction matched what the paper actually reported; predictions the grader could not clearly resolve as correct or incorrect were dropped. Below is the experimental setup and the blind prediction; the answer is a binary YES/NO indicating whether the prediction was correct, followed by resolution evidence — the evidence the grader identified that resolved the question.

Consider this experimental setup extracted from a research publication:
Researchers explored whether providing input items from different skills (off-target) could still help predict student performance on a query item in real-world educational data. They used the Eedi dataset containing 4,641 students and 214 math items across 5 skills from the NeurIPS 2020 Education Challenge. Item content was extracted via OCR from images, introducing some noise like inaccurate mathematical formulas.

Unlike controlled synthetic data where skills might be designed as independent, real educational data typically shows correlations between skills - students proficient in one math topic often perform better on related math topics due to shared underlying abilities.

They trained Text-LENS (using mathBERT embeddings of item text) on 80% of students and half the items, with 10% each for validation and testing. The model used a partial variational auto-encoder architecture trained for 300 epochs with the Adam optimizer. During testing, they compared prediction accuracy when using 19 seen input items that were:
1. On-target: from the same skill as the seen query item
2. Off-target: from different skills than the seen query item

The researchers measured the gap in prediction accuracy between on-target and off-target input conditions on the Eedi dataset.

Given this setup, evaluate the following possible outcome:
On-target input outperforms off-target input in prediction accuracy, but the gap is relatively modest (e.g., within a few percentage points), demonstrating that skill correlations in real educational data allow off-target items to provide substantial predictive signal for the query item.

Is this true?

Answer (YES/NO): YES